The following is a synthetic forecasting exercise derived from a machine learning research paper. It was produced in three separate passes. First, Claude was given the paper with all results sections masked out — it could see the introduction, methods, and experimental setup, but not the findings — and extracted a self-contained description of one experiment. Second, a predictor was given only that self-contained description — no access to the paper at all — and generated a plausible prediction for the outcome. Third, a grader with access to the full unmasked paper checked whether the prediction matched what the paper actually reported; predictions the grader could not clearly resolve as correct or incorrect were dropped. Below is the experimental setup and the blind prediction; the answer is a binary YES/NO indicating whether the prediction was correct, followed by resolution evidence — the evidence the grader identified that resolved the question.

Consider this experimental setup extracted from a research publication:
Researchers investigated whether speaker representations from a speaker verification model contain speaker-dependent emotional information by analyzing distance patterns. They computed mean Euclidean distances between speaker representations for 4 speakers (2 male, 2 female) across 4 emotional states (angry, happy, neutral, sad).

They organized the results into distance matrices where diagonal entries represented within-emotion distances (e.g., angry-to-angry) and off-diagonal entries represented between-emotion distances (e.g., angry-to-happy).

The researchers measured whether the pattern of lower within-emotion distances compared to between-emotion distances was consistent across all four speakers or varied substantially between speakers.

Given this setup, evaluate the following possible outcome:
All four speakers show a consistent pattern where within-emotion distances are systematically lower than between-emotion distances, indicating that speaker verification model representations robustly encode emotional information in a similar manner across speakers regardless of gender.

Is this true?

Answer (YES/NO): YES